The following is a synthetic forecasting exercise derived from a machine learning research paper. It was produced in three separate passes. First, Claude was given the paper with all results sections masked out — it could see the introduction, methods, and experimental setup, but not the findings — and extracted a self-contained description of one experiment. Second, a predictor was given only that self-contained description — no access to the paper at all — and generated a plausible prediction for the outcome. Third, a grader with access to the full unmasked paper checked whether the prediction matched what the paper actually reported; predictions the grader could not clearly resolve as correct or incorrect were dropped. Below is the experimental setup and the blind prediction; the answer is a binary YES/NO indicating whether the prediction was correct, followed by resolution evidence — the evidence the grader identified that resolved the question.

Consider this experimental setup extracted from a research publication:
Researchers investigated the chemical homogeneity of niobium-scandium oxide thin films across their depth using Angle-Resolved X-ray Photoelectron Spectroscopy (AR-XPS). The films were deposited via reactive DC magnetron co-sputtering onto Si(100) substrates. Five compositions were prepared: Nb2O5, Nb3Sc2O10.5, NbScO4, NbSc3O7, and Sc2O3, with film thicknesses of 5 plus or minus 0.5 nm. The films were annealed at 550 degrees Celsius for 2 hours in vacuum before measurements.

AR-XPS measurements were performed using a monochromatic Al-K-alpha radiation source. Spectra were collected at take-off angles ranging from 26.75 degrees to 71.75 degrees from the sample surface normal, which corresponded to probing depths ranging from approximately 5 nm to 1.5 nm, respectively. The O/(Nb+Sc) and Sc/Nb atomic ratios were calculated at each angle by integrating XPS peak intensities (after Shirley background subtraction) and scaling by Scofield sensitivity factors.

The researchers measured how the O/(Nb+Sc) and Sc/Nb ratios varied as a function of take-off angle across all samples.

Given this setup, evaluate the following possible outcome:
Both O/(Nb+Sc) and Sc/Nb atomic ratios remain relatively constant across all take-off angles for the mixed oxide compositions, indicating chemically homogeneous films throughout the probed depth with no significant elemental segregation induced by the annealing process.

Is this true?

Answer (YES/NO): YES